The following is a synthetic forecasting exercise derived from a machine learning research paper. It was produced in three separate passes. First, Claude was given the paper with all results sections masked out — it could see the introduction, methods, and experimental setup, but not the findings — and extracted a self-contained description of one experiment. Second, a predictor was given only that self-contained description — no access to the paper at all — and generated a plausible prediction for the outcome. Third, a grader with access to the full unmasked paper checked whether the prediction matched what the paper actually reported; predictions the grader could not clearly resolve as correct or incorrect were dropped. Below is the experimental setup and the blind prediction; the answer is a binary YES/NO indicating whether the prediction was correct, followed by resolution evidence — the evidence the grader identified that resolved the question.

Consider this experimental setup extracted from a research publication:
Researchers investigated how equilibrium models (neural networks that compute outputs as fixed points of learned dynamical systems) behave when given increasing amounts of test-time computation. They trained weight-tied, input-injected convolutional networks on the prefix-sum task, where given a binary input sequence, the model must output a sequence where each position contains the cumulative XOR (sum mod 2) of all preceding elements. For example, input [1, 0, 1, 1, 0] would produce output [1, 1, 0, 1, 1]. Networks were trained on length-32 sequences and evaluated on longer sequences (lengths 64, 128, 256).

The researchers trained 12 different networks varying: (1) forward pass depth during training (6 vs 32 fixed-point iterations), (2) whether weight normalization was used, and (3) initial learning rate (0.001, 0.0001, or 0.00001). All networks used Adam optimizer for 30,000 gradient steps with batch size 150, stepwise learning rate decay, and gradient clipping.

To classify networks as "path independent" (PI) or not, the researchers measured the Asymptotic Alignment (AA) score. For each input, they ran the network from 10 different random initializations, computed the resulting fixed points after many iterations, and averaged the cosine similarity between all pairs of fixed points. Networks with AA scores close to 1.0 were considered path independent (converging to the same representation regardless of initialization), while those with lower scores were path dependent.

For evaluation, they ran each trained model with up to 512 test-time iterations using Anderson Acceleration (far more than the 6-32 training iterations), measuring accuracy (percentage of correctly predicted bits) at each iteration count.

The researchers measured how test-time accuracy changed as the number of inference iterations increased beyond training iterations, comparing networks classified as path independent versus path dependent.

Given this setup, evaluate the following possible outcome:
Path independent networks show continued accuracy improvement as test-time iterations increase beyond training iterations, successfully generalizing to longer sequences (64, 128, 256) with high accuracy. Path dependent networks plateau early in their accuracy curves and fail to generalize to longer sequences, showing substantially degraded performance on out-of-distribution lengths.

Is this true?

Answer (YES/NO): NO